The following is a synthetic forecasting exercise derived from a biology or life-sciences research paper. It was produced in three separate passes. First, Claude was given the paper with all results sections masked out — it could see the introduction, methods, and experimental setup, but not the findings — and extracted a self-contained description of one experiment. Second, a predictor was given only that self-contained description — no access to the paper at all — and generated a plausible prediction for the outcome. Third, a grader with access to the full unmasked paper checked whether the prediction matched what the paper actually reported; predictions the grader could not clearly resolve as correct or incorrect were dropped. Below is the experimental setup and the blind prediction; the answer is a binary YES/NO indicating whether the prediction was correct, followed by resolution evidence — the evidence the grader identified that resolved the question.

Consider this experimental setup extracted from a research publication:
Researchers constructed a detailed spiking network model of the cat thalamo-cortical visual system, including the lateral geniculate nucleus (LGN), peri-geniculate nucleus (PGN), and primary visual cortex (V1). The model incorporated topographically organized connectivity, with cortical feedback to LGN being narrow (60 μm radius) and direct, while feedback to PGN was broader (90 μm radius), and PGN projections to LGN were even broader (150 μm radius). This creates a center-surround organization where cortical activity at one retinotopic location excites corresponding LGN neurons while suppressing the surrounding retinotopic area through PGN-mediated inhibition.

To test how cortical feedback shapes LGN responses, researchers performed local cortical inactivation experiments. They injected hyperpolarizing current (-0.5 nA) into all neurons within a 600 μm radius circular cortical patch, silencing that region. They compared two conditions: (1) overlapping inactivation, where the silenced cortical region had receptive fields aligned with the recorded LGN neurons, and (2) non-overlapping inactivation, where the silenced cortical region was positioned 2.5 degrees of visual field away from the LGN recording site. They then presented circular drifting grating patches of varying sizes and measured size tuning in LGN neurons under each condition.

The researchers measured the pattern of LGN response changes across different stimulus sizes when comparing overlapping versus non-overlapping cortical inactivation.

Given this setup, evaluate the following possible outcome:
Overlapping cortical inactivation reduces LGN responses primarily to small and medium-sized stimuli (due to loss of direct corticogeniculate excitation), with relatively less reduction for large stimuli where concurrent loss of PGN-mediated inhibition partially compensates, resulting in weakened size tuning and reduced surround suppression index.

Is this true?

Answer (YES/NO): YES